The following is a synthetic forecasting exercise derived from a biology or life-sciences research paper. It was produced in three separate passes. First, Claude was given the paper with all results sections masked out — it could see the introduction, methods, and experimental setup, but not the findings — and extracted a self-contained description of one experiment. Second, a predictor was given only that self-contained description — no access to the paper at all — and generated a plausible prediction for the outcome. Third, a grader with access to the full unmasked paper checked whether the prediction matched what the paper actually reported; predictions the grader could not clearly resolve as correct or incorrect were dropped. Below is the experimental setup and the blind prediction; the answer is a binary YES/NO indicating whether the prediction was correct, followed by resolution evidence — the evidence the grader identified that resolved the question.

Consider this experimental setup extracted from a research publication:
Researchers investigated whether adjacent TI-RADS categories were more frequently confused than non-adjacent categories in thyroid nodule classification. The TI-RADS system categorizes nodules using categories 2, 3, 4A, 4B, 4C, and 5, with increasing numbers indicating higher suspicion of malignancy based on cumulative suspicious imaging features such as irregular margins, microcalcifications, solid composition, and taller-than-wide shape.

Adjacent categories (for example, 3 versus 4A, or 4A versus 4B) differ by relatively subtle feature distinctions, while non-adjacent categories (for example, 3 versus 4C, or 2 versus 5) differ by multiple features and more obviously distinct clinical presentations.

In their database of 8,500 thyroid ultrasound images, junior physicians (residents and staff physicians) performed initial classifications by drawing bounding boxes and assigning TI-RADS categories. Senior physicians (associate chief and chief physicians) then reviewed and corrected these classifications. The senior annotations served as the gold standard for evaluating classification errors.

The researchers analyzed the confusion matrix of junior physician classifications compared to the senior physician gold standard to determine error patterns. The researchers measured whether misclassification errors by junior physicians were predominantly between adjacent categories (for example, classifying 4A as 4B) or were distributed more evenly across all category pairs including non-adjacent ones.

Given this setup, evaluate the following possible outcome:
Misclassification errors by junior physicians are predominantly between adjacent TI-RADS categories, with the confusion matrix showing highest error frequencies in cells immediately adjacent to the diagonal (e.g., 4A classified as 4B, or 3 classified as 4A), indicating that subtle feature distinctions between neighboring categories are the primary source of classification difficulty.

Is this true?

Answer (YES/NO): NO